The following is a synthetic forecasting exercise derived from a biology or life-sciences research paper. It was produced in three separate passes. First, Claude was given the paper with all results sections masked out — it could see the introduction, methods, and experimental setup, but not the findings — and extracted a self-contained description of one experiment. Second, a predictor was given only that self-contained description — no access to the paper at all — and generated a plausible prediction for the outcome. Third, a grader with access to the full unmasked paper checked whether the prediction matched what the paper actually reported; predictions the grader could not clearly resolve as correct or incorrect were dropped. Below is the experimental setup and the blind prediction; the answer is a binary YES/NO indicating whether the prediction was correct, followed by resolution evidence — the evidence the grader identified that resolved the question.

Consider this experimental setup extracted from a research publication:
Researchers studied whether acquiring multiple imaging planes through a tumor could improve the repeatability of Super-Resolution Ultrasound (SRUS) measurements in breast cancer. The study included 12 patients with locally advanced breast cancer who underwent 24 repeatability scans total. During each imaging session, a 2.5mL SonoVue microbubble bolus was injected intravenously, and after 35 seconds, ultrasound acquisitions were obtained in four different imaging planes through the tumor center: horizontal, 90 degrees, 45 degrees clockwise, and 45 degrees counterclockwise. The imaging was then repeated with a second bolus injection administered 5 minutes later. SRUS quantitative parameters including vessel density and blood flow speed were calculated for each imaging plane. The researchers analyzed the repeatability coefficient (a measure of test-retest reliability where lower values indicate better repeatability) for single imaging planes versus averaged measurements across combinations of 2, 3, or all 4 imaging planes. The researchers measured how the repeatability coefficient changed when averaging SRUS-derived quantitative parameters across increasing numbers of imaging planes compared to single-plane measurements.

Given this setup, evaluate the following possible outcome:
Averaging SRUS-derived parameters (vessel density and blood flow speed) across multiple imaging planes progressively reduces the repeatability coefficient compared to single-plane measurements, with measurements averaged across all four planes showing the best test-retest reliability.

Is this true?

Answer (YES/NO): YES